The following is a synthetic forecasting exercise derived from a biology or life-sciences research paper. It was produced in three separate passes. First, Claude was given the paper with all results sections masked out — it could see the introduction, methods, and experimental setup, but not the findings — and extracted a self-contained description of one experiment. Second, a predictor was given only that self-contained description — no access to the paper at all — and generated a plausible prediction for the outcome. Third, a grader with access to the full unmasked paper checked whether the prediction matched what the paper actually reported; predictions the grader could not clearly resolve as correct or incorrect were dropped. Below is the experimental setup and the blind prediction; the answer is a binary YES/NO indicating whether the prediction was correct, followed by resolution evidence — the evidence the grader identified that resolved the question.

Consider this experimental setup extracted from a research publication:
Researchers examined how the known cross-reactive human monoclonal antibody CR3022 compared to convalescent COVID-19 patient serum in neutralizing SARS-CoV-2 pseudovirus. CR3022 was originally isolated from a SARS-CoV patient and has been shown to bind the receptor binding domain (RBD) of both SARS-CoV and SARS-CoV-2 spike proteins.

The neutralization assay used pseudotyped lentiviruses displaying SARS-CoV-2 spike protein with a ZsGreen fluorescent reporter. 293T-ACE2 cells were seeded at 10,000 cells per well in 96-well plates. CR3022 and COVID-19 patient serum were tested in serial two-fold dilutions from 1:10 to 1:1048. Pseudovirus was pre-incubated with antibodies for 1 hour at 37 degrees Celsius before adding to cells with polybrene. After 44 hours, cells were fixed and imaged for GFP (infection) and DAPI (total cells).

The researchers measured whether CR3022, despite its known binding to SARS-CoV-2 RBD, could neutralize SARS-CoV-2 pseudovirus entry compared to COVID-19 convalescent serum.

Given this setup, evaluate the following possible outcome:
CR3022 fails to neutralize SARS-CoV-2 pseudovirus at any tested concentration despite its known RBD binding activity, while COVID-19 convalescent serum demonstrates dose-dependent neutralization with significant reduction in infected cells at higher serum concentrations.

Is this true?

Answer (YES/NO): YES